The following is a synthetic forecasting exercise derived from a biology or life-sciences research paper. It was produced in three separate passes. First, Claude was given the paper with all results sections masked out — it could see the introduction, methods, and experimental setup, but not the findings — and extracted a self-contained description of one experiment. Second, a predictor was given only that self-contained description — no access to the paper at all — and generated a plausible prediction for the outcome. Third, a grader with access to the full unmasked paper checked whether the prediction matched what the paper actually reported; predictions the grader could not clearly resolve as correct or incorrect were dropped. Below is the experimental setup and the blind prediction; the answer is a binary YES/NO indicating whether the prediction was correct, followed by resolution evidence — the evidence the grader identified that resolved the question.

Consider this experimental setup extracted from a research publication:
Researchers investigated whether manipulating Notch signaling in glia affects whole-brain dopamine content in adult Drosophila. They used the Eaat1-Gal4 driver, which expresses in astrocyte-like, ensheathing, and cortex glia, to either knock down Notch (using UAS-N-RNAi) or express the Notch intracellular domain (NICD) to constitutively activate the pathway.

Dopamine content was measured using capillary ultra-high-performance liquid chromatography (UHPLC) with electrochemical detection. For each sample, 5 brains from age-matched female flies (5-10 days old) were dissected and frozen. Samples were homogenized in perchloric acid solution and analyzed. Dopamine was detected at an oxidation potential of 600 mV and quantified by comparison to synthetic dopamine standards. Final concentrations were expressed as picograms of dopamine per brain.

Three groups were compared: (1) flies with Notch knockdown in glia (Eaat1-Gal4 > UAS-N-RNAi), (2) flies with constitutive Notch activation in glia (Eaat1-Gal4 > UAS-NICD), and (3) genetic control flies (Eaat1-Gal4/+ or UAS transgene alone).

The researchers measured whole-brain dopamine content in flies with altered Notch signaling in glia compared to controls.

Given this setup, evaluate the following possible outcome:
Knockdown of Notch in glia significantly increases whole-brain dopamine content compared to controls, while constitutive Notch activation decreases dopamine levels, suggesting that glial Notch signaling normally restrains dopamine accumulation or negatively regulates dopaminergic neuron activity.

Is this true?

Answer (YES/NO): NO